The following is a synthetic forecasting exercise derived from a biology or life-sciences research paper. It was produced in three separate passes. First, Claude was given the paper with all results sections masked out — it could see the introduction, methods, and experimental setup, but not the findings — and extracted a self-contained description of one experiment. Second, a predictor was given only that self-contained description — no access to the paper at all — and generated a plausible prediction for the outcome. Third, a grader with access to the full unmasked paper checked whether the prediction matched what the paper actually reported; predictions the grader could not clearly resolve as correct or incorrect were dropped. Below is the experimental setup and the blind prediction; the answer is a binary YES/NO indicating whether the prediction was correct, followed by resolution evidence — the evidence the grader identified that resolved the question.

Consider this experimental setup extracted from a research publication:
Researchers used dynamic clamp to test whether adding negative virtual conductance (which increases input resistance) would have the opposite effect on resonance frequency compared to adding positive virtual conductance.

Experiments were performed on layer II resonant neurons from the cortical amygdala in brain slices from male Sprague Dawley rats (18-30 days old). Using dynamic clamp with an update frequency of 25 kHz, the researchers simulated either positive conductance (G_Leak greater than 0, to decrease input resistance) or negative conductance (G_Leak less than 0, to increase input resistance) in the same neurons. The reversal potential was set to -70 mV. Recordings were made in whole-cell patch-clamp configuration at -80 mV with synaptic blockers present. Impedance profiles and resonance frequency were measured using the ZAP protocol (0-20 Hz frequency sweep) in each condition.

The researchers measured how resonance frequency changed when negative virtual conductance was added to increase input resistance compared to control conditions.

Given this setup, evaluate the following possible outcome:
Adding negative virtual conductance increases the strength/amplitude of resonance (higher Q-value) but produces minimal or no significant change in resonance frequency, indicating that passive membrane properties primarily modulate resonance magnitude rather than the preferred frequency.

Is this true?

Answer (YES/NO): NO